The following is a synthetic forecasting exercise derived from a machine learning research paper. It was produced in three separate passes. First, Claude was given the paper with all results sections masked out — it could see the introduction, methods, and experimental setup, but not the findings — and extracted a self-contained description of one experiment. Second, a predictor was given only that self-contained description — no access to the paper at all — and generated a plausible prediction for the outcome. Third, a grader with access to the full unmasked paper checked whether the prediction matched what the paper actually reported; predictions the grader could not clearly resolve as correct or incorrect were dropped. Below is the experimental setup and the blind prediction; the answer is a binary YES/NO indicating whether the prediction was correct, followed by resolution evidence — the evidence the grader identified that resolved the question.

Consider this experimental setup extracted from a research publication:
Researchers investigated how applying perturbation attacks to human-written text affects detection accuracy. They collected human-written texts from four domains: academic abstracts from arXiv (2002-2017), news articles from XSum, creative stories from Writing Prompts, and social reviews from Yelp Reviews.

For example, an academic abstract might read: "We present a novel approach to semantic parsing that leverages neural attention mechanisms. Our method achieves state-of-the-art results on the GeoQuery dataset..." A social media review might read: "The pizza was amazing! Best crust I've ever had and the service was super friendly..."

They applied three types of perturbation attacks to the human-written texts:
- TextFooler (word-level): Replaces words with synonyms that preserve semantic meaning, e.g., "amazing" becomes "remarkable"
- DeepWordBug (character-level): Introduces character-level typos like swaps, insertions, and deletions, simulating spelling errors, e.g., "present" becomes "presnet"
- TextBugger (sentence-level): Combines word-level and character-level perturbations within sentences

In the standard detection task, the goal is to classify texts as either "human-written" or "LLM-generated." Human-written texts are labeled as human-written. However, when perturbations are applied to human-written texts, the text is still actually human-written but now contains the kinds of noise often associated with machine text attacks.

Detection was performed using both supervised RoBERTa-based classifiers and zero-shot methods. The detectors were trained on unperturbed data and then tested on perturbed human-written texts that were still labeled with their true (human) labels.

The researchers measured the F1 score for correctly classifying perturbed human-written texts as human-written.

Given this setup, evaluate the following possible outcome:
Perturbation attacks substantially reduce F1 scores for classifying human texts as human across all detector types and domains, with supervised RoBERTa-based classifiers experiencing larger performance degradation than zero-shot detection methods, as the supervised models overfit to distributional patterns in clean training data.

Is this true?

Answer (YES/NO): NO